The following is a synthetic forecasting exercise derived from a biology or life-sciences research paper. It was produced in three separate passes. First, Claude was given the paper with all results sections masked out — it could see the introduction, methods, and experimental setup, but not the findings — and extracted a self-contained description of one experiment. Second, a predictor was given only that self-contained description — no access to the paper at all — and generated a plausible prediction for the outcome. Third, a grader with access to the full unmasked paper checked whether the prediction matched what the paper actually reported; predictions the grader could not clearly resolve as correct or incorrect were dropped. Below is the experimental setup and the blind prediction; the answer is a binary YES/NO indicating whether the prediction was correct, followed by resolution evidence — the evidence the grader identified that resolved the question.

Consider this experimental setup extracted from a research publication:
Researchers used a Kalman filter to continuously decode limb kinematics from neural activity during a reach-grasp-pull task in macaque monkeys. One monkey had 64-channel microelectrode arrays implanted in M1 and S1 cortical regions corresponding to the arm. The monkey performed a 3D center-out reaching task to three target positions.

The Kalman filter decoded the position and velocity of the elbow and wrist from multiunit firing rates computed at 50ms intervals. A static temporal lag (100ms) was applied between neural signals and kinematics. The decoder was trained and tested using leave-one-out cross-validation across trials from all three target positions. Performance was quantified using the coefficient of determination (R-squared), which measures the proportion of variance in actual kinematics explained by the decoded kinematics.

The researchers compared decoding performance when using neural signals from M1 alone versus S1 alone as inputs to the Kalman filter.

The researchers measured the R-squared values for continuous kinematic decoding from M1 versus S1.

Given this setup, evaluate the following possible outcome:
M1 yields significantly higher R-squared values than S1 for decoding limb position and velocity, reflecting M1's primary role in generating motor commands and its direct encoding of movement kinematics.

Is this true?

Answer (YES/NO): NO